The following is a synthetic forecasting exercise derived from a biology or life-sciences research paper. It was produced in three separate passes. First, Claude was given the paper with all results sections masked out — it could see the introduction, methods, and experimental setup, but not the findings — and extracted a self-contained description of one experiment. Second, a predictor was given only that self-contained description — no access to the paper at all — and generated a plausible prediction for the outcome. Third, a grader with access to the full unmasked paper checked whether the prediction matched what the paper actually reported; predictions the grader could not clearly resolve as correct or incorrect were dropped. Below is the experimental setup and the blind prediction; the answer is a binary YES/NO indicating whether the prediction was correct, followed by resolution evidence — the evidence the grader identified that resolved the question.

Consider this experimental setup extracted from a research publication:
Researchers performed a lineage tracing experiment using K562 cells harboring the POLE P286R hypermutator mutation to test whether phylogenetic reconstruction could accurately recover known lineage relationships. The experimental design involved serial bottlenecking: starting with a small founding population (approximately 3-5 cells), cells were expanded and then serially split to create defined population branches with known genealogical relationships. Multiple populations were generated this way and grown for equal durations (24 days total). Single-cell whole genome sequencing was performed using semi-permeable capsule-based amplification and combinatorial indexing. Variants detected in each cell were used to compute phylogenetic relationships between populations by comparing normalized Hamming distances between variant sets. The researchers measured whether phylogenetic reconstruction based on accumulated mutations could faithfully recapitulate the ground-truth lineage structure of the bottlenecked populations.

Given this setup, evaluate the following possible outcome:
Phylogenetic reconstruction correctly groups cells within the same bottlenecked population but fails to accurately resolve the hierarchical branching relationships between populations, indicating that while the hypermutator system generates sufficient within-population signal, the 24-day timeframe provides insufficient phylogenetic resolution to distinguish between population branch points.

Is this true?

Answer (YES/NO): NO